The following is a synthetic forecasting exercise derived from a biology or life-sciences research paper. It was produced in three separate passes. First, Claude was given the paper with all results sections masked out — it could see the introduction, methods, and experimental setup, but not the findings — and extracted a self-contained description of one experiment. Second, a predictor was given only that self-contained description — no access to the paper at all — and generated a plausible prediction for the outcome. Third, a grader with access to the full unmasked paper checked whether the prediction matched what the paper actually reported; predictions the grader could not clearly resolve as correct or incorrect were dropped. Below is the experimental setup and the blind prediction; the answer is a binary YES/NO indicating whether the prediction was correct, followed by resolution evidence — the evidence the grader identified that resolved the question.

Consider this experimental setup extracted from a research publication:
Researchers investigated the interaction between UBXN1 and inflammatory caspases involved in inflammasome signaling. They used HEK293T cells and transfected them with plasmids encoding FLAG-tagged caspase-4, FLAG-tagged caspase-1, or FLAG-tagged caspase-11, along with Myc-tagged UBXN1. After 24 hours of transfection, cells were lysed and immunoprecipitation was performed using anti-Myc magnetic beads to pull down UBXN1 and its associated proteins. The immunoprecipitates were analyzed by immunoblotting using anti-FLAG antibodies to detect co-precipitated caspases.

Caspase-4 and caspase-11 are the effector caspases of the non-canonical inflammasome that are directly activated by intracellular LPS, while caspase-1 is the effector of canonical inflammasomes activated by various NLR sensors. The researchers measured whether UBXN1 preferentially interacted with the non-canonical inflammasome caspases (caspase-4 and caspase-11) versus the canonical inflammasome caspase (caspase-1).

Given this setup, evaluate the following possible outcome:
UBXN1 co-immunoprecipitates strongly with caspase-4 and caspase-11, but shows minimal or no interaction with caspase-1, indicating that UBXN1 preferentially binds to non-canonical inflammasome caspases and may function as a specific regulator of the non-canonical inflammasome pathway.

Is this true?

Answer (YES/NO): YES